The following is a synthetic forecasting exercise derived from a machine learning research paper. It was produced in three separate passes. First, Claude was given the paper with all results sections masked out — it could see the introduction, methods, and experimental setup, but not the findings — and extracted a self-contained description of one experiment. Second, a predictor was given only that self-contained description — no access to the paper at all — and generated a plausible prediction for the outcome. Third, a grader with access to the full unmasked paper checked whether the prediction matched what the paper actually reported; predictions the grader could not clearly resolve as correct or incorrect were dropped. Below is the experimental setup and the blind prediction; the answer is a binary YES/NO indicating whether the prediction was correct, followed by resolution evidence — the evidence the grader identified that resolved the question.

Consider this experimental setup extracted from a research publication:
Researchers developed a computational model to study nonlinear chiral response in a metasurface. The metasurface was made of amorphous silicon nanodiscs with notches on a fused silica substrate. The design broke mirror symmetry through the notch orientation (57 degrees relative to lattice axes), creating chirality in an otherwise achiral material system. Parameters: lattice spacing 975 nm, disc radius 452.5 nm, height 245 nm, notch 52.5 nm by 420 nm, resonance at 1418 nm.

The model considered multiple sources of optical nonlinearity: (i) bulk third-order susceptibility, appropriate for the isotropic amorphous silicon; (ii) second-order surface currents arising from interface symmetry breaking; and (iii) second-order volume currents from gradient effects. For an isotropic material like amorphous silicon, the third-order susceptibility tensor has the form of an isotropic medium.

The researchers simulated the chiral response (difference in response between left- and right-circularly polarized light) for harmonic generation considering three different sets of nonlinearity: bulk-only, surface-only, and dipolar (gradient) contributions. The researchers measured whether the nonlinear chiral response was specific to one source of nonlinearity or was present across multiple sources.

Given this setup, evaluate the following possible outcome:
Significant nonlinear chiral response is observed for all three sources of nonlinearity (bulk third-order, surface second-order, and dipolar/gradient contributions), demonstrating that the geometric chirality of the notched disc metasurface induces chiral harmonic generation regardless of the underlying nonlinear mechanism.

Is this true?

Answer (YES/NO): YES